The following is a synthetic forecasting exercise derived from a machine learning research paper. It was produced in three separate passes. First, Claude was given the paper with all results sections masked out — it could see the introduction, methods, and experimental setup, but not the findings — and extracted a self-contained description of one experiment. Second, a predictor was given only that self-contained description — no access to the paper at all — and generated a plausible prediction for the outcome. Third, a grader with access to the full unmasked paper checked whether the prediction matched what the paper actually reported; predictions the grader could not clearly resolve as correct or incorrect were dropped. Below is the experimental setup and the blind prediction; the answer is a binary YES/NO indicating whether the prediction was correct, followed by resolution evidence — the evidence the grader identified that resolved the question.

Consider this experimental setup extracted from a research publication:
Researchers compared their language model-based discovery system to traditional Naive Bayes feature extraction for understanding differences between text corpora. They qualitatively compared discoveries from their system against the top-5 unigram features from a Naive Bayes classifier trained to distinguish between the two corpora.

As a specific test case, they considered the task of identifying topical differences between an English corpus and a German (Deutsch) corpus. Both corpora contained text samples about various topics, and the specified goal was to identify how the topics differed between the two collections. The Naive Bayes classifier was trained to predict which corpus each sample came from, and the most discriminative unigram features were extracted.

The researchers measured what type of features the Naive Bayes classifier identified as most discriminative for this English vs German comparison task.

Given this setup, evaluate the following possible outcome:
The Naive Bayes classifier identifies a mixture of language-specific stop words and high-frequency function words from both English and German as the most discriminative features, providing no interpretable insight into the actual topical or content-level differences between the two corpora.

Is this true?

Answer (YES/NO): YES